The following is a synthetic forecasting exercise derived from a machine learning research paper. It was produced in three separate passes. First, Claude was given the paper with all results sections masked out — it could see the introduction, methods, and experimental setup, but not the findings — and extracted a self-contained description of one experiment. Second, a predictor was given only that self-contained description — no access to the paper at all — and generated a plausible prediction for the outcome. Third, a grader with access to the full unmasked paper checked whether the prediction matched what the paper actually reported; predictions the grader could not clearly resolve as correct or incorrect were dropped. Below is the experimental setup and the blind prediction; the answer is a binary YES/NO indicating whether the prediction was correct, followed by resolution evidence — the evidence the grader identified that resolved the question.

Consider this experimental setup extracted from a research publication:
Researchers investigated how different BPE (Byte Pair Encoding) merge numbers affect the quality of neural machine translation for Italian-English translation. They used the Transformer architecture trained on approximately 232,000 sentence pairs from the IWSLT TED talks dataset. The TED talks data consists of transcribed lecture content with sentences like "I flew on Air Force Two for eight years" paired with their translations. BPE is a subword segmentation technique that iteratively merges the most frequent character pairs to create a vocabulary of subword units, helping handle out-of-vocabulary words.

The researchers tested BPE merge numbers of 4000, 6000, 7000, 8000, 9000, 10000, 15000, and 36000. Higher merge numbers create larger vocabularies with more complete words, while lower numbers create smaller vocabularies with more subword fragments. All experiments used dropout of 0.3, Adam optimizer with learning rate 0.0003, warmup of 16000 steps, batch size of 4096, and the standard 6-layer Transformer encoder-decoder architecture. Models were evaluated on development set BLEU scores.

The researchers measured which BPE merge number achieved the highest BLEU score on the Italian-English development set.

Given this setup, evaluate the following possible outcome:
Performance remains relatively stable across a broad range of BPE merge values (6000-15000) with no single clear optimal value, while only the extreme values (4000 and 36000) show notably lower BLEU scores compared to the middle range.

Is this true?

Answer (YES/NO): NO